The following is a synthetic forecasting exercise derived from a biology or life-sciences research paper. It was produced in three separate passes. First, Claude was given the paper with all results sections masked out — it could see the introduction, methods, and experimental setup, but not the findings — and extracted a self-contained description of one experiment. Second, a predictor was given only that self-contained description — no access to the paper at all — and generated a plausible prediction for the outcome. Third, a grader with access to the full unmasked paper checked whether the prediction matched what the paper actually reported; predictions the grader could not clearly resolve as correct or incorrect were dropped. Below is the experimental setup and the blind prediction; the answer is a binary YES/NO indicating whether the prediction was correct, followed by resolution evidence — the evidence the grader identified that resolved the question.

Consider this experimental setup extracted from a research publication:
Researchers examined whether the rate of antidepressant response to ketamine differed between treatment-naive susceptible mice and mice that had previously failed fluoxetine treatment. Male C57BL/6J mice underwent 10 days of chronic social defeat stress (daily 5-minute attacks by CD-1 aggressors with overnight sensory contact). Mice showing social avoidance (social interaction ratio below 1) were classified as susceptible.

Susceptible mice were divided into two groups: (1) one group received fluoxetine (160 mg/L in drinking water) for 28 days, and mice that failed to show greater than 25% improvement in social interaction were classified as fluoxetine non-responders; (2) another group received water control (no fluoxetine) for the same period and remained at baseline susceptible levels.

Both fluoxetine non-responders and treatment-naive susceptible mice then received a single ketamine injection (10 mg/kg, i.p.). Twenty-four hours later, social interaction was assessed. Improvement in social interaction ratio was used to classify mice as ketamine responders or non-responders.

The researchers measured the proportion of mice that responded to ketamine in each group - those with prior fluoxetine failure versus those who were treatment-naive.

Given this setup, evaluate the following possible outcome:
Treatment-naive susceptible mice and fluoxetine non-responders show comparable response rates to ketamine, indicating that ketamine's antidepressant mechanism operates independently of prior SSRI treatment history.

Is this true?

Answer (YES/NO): NO